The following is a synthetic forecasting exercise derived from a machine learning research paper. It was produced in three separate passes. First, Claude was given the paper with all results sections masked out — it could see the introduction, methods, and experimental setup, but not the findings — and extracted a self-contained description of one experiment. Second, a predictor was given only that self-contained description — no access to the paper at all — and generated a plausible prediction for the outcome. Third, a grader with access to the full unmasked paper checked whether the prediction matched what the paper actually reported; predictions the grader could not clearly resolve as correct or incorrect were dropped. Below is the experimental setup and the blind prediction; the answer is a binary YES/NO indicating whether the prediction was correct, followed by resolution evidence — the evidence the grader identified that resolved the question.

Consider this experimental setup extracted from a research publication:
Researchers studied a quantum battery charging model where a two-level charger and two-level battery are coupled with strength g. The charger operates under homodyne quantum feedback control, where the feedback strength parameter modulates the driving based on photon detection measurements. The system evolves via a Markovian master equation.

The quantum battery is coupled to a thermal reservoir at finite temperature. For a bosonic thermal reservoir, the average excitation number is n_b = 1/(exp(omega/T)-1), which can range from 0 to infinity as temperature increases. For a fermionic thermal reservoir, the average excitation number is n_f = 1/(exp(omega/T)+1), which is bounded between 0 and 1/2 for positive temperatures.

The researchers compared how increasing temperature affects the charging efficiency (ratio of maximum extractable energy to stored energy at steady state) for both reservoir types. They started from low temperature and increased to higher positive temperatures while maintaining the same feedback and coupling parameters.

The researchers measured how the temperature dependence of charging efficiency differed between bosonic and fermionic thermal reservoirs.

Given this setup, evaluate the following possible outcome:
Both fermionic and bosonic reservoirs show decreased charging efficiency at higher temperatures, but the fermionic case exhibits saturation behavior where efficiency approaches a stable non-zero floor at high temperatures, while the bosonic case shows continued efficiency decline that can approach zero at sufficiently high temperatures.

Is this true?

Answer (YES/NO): NO